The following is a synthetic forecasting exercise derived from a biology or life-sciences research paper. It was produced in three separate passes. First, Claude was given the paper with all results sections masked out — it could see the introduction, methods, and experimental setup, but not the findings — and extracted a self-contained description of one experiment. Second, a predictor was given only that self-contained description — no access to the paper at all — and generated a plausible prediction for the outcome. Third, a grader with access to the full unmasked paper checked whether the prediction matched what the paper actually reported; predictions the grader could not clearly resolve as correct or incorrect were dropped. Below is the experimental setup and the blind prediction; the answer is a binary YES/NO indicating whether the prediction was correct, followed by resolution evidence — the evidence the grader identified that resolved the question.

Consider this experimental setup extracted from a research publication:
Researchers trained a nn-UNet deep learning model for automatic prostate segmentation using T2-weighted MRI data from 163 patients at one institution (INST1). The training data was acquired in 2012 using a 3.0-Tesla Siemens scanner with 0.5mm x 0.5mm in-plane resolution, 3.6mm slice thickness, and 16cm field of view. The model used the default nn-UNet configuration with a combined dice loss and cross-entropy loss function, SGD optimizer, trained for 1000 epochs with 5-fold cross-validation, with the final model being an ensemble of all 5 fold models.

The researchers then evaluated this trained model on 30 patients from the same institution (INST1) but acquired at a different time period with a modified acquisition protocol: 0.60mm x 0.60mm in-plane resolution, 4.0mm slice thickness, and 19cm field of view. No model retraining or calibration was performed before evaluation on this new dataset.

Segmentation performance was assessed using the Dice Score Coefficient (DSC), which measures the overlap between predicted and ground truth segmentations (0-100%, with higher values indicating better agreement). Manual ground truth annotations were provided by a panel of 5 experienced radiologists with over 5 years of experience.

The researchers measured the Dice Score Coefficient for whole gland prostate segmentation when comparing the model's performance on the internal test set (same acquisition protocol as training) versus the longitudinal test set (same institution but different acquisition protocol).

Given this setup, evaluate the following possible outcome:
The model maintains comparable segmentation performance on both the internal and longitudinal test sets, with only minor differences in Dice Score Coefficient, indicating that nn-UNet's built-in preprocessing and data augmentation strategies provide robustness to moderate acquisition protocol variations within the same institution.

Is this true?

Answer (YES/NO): NO